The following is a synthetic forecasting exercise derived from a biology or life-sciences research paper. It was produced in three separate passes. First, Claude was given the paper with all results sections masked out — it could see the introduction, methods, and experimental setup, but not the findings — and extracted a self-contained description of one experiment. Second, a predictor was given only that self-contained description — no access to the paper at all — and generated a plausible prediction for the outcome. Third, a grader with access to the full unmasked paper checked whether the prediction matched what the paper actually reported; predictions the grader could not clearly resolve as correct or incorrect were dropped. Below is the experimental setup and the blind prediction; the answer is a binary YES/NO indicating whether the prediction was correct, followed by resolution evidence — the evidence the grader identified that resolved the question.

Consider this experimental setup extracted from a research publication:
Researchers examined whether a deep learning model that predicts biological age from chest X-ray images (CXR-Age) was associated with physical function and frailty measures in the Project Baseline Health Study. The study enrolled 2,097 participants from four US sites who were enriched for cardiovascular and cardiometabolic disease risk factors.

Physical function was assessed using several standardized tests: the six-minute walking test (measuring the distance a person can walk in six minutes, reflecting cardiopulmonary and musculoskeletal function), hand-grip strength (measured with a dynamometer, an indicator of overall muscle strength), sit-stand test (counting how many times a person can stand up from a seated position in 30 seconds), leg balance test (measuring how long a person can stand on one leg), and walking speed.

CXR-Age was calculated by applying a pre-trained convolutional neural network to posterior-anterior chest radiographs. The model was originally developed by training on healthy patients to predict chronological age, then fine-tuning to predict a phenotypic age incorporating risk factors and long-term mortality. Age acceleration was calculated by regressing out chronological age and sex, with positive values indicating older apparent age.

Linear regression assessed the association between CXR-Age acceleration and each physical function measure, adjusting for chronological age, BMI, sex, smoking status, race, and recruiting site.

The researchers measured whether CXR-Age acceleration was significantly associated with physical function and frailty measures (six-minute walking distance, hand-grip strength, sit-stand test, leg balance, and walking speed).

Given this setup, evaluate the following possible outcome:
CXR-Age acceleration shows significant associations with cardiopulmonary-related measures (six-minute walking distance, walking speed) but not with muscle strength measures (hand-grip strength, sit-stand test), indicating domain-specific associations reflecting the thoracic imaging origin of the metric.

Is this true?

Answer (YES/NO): NO